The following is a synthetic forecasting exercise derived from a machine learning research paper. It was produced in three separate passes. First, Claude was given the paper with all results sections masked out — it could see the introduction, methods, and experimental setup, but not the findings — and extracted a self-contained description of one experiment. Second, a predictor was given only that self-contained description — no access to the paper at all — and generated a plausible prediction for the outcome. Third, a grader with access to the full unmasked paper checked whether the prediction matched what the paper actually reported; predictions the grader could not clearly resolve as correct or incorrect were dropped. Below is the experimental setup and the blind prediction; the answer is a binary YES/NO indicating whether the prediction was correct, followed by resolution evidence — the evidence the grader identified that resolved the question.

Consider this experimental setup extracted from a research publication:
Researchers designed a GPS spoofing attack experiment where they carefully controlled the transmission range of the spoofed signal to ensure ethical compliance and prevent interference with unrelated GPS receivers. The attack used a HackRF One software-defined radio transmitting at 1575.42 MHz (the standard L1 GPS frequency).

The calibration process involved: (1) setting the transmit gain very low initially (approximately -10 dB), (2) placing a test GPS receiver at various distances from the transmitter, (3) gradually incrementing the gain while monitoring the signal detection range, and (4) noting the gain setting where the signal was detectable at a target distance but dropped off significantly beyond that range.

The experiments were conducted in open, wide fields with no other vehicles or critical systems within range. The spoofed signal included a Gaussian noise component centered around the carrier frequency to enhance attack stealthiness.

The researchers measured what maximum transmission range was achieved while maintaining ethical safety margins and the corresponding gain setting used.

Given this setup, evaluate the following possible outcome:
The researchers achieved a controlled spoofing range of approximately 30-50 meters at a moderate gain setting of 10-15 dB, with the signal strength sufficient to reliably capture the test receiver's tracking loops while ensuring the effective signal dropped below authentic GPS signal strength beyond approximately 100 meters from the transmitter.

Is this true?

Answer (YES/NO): NO